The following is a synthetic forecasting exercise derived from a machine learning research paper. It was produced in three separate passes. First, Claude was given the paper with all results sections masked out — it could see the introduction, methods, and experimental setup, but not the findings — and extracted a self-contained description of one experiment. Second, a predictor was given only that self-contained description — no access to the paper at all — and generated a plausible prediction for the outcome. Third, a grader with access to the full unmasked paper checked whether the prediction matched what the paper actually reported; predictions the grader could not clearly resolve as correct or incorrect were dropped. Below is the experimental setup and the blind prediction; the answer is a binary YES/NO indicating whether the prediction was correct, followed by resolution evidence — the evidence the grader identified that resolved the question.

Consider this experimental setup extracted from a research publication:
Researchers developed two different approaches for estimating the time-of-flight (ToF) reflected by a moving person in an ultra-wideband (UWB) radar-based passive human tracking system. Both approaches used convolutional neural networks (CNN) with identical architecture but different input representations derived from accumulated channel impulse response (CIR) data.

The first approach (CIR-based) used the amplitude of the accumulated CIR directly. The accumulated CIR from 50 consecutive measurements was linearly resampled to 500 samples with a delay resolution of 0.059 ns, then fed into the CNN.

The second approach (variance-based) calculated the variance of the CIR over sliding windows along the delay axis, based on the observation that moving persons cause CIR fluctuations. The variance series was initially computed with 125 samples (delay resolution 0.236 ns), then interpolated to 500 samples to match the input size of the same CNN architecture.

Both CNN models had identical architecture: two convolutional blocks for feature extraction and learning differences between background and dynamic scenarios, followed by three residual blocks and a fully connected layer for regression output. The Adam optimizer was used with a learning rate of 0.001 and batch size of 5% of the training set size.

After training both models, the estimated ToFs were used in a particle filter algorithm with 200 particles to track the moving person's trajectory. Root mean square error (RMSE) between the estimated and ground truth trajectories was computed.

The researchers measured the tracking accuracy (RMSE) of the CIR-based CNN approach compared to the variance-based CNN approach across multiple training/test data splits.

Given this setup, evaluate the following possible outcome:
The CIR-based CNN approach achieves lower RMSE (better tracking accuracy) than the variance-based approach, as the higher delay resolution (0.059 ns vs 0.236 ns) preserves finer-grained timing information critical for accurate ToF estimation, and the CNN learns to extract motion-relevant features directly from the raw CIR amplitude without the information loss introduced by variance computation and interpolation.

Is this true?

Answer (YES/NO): NO